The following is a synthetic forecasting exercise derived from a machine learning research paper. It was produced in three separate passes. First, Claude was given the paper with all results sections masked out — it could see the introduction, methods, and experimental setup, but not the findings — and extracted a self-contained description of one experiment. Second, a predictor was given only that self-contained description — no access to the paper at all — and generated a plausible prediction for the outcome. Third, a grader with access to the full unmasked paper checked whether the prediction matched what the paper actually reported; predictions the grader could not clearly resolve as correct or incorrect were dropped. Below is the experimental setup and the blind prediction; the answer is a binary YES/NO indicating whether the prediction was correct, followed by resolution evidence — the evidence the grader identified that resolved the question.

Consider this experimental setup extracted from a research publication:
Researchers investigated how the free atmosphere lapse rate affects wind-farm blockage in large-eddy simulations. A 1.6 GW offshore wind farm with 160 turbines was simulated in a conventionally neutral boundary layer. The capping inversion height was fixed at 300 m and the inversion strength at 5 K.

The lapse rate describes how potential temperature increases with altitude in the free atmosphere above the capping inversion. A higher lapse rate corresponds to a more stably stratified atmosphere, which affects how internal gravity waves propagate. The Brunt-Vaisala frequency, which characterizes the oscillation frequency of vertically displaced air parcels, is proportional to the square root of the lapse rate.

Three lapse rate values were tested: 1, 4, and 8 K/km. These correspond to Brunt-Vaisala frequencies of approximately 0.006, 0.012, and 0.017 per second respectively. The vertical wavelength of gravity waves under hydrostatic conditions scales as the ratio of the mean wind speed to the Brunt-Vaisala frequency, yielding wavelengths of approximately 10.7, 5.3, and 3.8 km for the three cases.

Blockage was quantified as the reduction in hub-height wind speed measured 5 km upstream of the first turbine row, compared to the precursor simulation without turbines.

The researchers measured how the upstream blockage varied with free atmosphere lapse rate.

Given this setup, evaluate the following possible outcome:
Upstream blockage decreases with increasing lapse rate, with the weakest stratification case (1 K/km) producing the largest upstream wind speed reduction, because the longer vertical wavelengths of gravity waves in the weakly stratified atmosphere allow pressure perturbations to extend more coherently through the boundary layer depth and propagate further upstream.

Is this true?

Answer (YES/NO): YES